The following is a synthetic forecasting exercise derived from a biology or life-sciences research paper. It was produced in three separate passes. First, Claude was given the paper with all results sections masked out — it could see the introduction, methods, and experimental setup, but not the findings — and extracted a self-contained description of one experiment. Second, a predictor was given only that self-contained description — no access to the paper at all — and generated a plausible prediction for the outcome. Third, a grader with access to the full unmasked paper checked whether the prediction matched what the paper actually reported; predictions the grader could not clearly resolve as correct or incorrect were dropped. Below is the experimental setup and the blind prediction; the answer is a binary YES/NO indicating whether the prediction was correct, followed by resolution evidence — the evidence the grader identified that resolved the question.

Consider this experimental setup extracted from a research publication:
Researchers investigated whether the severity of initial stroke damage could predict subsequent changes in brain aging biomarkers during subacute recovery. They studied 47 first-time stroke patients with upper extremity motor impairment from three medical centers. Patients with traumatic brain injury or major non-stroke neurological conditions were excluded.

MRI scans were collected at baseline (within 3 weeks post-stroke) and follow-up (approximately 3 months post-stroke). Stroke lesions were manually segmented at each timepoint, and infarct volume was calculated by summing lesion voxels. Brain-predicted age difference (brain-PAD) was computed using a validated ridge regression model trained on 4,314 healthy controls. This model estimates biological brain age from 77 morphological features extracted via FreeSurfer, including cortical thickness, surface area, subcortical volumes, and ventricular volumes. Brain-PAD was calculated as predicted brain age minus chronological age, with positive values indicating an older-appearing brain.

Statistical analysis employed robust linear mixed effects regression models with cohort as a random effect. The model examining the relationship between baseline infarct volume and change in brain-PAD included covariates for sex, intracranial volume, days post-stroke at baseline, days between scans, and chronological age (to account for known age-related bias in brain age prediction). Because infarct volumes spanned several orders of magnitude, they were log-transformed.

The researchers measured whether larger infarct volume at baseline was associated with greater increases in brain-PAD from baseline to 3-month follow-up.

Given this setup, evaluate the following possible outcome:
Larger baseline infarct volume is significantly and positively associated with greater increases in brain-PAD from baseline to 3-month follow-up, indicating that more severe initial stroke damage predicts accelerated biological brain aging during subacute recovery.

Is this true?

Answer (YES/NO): YES